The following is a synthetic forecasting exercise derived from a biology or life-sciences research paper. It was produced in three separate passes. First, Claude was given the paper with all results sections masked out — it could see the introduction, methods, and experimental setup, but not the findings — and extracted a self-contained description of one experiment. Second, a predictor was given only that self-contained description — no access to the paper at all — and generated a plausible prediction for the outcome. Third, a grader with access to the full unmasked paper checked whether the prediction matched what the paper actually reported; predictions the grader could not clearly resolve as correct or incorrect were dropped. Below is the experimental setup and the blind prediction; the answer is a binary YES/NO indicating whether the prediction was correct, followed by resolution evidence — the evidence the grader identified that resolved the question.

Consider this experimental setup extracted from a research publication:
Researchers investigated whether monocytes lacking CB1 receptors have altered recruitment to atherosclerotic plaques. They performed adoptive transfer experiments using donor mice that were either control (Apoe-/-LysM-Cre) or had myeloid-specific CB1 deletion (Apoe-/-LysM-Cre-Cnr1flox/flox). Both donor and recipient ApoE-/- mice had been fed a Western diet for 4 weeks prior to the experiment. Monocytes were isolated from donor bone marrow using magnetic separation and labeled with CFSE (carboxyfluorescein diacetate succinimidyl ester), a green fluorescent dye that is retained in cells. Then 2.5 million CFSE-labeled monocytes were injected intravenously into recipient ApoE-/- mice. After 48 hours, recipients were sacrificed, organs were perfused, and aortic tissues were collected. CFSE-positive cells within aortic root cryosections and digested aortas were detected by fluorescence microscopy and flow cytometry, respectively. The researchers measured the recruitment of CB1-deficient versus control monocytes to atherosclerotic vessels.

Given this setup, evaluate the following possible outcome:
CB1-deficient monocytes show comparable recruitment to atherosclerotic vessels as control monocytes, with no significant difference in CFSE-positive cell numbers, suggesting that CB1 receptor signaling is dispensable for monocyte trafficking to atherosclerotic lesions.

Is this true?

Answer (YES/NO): NO